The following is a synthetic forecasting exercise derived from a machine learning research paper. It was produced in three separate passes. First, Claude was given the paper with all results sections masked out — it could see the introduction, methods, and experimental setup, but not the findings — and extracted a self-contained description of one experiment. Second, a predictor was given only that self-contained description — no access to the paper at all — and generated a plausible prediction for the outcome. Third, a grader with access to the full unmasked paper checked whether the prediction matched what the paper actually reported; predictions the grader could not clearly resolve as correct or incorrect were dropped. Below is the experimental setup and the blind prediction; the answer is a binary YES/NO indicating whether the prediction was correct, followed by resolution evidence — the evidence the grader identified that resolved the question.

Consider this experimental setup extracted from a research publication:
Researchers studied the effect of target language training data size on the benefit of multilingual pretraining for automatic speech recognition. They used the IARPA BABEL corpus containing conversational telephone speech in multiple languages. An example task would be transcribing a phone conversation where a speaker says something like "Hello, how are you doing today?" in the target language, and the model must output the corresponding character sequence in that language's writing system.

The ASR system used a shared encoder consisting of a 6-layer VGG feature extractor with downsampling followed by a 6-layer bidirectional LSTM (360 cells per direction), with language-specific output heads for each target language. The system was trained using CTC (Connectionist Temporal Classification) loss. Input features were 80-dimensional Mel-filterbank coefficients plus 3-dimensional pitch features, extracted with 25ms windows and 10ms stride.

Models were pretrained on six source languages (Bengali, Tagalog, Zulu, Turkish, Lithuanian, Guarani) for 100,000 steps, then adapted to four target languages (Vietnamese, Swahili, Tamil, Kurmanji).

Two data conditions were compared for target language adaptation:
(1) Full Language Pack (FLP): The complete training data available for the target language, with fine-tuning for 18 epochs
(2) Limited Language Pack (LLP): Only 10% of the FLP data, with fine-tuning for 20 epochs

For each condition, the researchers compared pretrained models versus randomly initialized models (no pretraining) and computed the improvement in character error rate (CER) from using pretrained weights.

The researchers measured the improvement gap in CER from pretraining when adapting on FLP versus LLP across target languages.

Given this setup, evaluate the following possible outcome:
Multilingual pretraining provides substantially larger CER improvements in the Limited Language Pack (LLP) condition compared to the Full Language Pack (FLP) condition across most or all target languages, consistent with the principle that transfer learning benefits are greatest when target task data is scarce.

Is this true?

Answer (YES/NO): NO